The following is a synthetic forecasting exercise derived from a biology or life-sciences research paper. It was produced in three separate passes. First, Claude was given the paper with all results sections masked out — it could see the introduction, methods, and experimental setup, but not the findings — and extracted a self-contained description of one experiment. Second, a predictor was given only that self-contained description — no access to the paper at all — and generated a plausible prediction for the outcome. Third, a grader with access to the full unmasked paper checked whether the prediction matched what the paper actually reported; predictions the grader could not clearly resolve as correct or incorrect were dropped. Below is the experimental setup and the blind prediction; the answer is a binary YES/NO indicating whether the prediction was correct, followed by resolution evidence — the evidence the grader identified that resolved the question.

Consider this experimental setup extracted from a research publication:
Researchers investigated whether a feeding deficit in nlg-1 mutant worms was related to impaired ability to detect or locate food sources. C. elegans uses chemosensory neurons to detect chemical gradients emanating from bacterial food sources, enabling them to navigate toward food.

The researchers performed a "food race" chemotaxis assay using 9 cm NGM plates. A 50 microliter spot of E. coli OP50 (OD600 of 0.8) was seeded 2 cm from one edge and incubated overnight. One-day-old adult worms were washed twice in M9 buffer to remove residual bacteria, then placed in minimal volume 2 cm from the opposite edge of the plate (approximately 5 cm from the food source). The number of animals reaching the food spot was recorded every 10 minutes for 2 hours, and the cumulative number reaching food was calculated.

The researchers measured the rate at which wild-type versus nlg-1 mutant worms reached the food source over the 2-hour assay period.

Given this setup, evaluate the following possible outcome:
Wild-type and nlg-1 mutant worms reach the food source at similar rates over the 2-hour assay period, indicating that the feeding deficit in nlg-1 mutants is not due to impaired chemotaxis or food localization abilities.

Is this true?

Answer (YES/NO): YES